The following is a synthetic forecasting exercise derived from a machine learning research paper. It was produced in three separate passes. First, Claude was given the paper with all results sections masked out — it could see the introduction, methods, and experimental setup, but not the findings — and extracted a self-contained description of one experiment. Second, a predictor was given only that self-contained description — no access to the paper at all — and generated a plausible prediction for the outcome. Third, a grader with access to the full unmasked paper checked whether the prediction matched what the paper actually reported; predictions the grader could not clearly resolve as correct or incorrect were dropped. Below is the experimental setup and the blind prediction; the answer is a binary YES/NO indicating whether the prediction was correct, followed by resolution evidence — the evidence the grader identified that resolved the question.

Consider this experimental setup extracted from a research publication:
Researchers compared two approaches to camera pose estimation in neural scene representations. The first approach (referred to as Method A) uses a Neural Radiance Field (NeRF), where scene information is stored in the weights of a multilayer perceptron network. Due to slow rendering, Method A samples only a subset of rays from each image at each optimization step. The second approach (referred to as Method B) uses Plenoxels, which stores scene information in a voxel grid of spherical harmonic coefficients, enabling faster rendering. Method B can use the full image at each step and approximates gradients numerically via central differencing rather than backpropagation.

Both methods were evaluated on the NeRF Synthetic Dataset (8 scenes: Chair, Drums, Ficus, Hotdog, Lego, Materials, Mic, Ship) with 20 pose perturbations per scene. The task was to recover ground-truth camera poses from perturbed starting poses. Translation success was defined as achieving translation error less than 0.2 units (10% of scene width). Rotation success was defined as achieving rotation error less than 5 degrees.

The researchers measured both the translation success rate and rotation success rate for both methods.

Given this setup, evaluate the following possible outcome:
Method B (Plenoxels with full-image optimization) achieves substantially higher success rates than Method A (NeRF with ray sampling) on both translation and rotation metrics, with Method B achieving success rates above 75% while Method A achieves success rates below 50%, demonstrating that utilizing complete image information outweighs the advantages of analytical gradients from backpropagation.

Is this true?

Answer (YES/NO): NO